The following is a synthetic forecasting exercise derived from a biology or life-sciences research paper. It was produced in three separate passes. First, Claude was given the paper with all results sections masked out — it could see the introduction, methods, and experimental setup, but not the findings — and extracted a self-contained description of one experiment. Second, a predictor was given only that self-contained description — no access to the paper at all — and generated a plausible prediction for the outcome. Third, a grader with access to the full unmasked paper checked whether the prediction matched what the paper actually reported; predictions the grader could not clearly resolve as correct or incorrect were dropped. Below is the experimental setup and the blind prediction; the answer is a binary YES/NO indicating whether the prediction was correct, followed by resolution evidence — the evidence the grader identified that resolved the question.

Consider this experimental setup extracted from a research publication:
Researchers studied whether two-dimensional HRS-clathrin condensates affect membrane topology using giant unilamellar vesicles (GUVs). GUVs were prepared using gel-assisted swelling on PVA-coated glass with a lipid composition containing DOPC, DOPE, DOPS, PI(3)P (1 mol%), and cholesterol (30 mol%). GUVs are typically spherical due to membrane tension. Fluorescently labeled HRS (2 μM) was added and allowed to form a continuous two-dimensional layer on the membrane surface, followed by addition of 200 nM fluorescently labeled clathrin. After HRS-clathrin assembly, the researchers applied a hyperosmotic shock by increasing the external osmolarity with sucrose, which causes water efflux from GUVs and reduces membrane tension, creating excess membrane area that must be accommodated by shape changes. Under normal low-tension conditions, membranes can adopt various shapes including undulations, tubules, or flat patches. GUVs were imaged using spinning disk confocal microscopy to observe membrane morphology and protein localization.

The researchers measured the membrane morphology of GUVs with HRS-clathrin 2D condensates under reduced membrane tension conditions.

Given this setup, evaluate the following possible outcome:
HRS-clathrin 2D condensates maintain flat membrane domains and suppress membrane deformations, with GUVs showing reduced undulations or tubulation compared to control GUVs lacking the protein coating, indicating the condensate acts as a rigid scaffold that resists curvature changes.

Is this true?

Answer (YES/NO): NO